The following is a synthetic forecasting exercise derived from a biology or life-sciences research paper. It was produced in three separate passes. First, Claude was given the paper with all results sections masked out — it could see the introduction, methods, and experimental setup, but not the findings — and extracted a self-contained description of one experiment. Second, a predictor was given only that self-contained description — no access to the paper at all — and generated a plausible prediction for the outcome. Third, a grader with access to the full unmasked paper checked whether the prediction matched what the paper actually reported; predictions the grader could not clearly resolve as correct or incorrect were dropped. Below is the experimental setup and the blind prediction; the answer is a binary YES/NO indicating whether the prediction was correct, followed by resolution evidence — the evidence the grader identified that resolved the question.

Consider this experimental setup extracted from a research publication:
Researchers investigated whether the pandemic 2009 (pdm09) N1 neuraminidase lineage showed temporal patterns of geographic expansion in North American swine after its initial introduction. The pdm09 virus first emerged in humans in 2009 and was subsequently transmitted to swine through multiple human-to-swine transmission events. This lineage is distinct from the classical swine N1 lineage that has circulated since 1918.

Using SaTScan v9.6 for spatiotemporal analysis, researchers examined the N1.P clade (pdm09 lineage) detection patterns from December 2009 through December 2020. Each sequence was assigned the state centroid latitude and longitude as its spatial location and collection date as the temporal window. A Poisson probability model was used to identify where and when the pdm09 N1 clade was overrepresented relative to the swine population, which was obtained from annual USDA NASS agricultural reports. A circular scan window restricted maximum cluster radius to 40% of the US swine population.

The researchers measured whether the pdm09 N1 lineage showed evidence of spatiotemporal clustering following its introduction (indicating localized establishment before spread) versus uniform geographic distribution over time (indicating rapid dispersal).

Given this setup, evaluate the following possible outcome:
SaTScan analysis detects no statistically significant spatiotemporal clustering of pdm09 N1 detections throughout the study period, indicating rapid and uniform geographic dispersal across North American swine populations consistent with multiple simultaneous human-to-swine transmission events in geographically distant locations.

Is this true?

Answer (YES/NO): NO